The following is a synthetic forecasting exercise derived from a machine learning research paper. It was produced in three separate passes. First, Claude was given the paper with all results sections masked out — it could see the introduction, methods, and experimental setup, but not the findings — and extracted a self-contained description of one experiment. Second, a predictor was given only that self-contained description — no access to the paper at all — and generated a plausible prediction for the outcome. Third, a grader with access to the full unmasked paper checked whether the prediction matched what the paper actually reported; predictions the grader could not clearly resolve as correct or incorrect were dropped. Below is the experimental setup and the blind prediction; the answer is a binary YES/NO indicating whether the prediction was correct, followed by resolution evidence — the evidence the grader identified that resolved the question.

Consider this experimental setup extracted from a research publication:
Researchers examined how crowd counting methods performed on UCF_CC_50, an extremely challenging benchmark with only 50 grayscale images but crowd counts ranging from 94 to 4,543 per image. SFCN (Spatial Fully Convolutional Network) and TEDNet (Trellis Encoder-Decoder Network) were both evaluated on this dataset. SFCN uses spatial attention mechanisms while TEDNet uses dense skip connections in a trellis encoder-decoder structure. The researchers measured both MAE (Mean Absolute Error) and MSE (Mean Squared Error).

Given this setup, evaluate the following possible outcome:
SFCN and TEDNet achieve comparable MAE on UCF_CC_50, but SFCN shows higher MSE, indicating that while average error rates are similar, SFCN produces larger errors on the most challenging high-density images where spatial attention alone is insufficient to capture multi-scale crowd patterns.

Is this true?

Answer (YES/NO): NO